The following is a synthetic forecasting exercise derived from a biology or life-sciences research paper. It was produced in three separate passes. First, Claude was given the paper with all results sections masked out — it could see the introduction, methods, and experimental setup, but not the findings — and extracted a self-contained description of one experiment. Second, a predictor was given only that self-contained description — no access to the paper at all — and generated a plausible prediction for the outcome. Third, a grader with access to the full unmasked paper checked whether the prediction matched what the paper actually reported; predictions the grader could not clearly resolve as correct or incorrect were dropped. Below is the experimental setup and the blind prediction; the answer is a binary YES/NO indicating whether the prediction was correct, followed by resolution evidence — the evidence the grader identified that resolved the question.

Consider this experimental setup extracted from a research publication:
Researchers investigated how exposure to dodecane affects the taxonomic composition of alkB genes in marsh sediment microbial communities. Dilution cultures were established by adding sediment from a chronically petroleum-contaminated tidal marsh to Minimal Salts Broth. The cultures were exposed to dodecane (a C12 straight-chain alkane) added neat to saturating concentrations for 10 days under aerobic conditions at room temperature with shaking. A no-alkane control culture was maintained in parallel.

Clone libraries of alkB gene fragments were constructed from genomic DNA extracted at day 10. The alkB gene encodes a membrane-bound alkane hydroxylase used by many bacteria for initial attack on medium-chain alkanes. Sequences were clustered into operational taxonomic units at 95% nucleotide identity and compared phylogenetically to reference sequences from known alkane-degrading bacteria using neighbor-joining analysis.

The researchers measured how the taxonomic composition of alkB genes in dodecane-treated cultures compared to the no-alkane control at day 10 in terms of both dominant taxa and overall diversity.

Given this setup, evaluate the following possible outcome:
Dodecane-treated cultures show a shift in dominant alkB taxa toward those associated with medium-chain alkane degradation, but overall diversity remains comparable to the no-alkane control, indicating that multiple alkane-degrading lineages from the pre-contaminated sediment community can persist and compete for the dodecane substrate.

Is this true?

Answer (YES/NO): NO